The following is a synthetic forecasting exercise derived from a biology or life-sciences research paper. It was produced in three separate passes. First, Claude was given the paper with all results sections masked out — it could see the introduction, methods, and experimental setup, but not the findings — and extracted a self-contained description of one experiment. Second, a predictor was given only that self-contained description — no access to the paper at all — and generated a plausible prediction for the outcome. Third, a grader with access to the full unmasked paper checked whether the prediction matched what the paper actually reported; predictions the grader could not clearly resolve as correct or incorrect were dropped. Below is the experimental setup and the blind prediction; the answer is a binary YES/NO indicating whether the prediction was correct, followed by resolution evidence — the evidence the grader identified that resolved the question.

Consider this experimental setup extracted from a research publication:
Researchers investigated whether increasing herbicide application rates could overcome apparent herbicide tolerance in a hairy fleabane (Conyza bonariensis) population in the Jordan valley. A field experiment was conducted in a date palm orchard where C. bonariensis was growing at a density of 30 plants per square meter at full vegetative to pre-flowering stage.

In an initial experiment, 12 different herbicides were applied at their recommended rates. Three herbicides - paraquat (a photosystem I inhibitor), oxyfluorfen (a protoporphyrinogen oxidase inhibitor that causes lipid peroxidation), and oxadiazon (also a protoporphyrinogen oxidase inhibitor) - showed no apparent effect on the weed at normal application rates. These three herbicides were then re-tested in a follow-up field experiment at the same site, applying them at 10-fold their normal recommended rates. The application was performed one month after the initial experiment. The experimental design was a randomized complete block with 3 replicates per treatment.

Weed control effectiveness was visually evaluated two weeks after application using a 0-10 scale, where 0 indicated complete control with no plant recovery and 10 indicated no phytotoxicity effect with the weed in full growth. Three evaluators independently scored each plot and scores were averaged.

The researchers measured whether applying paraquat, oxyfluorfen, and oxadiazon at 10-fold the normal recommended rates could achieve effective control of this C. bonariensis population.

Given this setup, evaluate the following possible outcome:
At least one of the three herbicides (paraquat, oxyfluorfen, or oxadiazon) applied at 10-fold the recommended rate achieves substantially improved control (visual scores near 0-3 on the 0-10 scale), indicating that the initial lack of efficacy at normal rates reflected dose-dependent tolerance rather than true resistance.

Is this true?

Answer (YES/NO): NO